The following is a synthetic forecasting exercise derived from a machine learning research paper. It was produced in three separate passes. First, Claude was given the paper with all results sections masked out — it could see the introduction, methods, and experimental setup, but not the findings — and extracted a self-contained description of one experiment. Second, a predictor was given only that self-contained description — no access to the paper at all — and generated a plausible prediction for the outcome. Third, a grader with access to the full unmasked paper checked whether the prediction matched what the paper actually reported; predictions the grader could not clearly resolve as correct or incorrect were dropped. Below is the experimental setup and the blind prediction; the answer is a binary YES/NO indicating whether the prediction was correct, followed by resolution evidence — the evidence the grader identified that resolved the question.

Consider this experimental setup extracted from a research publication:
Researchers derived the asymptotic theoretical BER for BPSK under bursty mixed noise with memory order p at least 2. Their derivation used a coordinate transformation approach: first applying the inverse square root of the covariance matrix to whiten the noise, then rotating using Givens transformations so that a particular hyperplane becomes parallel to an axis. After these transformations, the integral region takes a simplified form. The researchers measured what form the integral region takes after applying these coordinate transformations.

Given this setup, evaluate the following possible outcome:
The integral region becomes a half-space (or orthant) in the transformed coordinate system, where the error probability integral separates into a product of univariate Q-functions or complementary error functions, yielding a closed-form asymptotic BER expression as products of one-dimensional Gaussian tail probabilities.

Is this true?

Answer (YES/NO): NO